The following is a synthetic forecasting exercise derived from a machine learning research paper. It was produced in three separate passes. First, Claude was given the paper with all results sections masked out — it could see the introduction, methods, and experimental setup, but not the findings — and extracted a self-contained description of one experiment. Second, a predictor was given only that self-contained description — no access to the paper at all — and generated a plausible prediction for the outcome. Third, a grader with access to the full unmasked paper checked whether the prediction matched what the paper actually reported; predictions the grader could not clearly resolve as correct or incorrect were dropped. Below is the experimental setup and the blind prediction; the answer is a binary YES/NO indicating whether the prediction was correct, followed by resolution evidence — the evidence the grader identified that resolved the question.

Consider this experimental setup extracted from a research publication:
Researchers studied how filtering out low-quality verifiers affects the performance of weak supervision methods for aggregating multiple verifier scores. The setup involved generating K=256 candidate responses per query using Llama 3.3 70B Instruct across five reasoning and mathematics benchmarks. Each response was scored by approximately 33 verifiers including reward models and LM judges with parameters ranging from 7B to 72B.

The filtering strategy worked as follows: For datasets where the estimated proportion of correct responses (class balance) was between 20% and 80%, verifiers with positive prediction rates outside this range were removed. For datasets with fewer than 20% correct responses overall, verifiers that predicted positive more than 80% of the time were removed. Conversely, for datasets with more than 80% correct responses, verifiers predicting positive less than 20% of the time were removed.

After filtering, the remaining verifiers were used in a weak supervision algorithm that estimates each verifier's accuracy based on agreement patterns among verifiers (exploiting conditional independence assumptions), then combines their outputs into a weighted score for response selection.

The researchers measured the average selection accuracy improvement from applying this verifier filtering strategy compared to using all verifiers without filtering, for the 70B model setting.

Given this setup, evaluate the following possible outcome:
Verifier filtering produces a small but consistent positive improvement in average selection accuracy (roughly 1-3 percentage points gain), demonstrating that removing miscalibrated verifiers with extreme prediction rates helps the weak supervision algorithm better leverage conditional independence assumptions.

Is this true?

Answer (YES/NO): NO